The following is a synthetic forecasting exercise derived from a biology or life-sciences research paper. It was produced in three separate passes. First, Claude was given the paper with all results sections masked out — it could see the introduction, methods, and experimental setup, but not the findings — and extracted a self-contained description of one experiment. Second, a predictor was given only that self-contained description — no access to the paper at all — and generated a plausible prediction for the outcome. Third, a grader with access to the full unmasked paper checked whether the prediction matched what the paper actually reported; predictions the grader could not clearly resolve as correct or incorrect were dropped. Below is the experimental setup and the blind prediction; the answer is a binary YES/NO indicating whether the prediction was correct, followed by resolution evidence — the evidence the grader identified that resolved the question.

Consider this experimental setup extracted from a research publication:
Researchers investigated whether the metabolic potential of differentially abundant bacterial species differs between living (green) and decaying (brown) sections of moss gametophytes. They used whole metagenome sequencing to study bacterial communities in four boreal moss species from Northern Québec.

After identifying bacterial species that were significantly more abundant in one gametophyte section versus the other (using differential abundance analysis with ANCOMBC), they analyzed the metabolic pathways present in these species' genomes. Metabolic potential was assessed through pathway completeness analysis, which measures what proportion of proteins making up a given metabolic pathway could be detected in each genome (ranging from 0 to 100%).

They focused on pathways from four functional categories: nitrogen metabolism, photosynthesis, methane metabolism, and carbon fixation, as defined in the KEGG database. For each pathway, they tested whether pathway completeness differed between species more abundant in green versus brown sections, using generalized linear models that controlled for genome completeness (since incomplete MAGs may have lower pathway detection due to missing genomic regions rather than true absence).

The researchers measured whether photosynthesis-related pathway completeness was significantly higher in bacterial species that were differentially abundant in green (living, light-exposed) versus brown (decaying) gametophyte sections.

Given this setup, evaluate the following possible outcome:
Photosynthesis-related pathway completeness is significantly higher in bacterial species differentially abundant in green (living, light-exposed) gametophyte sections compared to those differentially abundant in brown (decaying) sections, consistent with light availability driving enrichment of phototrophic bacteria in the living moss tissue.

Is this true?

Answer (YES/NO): NO